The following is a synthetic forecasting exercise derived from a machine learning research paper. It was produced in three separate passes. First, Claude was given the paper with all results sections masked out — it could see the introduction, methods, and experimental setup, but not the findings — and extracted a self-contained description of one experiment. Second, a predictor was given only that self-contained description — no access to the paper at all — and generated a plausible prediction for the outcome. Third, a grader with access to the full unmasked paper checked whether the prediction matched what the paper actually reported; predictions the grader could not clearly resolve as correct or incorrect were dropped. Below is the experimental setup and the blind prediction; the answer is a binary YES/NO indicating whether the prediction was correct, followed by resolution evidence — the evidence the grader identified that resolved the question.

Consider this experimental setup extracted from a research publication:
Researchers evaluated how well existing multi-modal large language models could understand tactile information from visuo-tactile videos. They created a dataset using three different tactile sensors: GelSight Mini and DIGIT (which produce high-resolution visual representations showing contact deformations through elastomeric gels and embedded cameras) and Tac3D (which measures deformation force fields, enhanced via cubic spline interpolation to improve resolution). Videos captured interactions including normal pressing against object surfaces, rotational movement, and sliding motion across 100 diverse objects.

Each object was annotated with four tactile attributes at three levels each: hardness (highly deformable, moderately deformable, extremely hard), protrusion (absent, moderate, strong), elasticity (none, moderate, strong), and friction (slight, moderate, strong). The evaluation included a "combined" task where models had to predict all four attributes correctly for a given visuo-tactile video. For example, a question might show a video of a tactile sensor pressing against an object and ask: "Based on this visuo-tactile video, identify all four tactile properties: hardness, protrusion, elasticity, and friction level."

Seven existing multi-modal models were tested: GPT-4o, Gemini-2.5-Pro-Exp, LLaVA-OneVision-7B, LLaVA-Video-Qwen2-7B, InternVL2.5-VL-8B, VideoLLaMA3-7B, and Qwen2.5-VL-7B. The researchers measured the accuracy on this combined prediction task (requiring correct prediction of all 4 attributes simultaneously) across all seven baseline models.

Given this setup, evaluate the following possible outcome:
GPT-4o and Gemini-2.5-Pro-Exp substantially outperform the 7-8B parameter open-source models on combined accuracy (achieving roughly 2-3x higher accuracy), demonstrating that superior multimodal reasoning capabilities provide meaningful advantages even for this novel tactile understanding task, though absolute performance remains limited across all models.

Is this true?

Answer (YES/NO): NO